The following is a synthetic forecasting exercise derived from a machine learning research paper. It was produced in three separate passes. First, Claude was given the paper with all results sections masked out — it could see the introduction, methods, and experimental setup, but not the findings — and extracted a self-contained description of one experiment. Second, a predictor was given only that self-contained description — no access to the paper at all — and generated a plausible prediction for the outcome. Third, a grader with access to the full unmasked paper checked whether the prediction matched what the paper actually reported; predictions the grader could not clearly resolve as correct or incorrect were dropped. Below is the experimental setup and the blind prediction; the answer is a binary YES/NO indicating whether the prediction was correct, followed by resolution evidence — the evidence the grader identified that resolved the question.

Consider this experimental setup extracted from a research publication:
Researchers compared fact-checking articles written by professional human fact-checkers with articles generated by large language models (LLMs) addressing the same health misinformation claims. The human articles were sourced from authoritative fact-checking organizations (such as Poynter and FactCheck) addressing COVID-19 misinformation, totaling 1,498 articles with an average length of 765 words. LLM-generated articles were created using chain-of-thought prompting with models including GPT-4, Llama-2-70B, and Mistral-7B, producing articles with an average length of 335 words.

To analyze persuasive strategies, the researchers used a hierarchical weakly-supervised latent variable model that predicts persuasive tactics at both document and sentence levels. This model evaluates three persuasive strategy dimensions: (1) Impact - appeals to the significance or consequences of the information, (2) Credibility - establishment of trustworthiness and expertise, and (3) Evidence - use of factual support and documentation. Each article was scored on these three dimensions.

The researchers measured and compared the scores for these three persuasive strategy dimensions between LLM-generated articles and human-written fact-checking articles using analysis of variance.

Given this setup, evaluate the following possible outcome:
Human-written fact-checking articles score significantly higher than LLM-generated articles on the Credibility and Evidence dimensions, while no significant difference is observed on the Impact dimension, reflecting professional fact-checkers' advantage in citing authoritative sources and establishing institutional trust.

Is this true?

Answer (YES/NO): NO